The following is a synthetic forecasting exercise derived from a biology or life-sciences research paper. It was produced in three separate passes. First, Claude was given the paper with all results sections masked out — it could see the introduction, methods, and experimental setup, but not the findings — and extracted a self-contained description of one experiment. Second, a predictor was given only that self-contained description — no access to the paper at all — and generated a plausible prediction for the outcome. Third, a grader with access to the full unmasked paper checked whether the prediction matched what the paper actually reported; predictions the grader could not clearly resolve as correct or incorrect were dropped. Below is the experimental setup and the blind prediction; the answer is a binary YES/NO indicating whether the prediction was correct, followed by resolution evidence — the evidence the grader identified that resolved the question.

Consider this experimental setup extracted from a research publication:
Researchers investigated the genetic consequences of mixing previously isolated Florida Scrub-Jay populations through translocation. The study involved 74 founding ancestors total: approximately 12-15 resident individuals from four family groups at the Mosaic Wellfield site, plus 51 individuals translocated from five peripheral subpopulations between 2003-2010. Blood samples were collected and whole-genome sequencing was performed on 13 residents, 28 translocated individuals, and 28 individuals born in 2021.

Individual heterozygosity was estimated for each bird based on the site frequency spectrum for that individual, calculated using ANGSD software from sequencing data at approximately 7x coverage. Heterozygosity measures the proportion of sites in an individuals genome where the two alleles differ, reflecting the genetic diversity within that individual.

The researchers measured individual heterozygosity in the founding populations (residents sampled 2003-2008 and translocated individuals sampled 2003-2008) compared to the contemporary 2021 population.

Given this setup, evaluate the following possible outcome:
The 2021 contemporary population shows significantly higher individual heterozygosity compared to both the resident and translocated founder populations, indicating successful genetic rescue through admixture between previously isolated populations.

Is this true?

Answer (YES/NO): NO